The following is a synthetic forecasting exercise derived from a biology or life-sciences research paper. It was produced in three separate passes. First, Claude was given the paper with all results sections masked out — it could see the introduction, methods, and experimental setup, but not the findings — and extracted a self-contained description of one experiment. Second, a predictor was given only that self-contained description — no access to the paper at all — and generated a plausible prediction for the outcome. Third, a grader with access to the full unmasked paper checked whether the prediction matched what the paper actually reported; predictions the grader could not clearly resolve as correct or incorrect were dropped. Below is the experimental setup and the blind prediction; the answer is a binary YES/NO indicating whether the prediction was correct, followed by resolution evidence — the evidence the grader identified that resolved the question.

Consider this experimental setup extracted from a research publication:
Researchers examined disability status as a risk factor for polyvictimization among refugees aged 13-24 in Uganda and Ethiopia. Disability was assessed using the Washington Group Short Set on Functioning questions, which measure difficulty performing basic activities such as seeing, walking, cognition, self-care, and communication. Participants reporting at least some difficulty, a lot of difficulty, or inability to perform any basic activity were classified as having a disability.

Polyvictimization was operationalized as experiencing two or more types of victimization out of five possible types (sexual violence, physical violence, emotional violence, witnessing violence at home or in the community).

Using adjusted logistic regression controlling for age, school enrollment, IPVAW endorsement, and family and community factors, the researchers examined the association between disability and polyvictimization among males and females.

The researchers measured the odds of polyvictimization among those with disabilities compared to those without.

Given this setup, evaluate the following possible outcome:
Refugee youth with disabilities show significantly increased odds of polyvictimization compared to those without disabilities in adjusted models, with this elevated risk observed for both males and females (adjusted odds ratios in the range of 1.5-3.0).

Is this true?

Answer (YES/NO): YES